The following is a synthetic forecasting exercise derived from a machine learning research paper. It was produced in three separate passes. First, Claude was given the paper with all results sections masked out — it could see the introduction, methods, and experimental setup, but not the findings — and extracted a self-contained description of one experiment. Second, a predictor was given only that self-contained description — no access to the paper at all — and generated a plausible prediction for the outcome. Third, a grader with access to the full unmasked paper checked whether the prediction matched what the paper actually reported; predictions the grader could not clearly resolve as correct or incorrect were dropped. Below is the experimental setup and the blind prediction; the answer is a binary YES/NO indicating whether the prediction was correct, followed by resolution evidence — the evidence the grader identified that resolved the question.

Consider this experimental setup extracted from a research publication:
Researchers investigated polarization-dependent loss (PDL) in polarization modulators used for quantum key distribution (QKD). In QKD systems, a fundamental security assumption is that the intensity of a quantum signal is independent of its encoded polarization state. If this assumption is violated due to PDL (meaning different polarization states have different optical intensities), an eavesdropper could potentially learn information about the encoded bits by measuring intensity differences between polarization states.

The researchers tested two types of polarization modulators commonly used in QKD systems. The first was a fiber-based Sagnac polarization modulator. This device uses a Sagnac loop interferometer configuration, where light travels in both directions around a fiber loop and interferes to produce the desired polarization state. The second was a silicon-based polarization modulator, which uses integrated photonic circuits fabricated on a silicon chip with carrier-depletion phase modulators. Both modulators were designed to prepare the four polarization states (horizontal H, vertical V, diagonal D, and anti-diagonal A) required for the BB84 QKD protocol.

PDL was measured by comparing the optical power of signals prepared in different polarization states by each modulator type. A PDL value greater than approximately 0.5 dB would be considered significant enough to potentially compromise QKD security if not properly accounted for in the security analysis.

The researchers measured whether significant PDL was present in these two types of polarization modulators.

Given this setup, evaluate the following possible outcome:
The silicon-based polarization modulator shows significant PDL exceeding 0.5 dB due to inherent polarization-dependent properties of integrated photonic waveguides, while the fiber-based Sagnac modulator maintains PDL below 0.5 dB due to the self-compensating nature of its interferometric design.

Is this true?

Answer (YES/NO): NO